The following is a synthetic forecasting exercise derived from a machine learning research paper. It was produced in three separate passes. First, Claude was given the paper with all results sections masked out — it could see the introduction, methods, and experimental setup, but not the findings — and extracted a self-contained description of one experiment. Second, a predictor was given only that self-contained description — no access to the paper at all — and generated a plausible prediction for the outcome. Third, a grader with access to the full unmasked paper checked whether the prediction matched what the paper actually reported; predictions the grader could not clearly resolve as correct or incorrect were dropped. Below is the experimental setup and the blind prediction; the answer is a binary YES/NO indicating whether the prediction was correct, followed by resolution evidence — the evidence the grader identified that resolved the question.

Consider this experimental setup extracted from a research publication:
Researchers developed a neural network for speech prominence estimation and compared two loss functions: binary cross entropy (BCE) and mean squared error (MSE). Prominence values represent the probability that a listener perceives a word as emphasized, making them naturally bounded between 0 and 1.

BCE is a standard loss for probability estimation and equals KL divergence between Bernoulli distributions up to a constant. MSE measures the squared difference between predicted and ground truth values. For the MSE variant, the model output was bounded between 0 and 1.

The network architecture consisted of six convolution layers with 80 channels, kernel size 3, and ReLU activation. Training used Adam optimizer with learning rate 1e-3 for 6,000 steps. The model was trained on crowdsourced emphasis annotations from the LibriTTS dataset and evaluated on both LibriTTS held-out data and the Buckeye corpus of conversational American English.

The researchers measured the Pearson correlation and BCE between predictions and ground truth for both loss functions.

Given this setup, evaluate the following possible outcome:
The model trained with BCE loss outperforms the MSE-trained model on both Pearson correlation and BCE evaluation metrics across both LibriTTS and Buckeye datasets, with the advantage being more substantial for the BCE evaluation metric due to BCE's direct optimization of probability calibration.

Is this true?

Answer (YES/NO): NO